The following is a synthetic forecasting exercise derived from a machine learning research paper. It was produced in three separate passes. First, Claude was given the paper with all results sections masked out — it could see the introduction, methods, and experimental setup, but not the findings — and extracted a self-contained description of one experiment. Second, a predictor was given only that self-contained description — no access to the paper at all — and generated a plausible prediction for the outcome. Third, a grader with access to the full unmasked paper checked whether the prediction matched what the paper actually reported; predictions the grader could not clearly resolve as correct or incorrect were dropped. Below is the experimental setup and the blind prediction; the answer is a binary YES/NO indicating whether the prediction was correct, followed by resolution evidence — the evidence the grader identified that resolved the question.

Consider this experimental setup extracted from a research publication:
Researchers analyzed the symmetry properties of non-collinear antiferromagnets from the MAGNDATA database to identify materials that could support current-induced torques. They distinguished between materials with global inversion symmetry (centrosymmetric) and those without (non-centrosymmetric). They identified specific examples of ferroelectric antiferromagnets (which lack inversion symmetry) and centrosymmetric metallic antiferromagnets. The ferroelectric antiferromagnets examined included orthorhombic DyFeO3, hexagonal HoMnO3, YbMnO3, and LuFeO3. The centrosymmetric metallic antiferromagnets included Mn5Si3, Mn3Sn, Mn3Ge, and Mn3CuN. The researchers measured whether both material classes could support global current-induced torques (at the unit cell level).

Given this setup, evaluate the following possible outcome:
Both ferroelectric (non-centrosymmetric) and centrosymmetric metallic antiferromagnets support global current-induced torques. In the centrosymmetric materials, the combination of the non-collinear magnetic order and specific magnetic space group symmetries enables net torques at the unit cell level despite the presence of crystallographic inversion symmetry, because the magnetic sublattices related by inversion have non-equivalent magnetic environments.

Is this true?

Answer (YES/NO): NO